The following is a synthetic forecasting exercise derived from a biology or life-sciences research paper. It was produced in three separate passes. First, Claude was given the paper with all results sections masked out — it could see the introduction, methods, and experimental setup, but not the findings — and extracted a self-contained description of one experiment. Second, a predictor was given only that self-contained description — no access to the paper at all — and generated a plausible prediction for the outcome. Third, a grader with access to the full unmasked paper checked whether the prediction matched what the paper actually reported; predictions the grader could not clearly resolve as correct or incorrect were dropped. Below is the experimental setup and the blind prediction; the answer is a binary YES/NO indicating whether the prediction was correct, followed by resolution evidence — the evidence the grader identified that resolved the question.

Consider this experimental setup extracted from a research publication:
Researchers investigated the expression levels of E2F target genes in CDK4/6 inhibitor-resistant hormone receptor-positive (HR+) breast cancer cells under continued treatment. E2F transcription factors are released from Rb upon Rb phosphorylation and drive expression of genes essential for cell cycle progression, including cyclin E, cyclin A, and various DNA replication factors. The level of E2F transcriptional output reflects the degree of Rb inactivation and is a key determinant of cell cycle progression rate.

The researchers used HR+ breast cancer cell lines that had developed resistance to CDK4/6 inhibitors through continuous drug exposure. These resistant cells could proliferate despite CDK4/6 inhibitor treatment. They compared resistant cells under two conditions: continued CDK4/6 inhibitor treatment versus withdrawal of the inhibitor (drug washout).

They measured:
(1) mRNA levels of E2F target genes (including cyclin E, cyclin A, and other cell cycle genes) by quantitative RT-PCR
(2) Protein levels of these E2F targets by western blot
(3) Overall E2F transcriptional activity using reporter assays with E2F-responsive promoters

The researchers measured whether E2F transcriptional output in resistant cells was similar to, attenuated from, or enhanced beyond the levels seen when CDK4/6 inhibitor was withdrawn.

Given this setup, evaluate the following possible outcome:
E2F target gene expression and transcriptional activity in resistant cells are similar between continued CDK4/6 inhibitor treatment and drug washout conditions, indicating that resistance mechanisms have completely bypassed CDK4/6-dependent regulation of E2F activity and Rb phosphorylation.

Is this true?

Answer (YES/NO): NO